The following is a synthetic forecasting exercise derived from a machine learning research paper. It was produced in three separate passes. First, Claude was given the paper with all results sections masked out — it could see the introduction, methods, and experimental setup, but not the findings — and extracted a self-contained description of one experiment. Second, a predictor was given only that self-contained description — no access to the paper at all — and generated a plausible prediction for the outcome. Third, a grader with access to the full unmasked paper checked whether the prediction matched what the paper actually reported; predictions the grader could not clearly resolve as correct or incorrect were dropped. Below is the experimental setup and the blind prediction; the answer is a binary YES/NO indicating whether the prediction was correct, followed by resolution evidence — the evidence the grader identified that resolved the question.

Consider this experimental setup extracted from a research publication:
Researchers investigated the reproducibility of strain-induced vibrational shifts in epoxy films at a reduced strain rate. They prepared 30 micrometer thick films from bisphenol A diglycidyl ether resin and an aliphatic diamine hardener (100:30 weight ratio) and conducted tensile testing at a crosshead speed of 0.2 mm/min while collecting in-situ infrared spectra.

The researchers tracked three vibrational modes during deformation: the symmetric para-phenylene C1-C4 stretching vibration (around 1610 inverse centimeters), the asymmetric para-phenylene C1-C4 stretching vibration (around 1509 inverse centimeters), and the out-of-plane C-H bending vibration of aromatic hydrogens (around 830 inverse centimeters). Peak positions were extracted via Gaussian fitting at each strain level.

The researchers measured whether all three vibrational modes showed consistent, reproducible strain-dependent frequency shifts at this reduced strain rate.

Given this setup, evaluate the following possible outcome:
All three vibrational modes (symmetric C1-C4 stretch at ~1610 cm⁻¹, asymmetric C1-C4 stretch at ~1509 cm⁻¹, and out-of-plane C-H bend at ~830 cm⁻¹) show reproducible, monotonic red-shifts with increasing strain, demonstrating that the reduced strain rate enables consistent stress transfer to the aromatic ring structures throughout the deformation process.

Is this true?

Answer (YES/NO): NO